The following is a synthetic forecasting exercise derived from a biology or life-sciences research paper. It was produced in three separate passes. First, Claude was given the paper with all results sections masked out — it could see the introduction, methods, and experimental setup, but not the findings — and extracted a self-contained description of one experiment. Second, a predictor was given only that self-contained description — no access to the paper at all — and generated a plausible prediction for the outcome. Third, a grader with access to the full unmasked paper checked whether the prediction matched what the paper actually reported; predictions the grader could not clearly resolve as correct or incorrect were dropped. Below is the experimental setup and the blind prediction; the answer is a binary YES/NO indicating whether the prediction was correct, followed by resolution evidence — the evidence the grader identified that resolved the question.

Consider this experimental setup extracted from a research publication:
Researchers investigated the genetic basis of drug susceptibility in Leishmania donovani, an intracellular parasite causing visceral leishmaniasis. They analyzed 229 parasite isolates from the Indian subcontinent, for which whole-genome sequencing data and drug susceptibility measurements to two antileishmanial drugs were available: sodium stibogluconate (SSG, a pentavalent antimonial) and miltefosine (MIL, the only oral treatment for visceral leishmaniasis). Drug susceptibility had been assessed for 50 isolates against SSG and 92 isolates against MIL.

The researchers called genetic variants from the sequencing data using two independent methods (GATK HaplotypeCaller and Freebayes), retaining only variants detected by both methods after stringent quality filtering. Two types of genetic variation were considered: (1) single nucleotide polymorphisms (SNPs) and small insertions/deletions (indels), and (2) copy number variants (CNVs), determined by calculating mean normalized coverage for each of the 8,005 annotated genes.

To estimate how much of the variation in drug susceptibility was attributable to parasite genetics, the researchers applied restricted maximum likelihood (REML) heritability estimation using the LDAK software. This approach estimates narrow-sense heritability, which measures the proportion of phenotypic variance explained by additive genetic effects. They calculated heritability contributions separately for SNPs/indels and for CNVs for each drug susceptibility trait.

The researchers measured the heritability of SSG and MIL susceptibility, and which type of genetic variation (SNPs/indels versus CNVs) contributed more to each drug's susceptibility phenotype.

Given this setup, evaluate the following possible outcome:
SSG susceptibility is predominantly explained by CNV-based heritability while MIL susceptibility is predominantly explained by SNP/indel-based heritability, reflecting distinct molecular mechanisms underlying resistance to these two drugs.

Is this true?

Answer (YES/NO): NO